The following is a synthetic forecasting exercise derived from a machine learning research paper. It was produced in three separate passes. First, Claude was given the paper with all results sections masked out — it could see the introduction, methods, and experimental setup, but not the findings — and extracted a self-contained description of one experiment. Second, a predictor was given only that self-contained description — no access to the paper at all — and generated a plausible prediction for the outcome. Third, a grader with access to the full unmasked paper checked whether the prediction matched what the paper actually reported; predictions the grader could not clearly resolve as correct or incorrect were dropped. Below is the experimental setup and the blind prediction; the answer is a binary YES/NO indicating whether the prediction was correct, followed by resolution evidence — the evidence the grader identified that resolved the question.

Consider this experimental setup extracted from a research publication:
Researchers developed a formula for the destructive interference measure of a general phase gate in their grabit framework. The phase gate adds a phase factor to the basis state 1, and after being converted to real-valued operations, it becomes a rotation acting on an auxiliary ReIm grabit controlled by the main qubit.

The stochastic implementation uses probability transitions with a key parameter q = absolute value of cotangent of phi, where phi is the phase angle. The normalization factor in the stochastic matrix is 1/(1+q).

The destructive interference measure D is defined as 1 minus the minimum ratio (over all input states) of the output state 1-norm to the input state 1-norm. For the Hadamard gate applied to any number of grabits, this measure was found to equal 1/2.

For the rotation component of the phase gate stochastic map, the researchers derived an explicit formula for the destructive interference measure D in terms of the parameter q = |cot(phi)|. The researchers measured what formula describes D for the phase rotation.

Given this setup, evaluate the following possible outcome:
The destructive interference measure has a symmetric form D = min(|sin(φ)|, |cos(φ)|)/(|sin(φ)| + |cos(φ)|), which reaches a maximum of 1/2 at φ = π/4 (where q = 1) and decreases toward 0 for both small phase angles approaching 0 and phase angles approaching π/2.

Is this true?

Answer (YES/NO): NO